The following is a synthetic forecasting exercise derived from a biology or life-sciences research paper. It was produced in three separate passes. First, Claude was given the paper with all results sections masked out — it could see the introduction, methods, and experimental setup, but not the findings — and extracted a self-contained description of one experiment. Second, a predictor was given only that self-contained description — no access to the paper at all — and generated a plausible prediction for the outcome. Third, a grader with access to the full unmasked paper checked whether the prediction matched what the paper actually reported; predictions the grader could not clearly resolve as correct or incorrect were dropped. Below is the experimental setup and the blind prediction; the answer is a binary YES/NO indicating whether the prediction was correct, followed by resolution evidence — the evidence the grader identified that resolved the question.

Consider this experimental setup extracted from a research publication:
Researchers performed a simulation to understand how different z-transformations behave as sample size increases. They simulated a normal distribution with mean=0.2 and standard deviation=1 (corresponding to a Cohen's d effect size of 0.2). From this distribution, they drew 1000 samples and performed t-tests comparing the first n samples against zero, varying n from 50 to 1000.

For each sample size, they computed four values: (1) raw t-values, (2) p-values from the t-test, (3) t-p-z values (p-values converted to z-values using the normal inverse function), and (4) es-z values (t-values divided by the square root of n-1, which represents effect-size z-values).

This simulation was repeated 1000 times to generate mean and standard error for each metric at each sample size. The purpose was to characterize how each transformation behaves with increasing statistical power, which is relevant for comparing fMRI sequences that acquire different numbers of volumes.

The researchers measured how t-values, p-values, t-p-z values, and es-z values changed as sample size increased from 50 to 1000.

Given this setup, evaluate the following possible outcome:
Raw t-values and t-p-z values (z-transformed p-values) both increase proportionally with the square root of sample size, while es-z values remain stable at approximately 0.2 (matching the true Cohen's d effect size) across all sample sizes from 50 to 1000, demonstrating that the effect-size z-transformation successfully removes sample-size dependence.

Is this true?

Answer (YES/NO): NO